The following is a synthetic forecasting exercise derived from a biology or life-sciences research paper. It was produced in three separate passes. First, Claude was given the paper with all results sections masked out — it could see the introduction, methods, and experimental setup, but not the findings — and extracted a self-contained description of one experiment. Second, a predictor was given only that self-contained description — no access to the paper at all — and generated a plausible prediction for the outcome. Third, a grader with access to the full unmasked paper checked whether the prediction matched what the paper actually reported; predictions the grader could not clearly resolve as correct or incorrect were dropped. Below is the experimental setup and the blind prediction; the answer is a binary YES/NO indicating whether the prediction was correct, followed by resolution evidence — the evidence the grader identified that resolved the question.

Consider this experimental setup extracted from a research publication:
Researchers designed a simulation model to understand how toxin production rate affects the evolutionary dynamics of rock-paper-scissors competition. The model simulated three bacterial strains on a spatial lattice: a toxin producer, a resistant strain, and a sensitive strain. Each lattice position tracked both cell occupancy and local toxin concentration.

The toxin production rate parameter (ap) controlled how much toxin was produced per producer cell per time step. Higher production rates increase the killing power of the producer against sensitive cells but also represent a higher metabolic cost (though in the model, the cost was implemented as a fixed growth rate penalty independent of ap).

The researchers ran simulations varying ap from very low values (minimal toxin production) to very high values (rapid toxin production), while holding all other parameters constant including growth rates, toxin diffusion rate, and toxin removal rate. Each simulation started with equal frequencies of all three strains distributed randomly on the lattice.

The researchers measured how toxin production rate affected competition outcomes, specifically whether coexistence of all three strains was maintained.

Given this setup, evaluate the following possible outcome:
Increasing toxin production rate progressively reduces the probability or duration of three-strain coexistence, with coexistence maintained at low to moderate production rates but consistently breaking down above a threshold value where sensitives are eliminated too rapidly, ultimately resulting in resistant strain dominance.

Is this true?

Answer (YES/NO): NO